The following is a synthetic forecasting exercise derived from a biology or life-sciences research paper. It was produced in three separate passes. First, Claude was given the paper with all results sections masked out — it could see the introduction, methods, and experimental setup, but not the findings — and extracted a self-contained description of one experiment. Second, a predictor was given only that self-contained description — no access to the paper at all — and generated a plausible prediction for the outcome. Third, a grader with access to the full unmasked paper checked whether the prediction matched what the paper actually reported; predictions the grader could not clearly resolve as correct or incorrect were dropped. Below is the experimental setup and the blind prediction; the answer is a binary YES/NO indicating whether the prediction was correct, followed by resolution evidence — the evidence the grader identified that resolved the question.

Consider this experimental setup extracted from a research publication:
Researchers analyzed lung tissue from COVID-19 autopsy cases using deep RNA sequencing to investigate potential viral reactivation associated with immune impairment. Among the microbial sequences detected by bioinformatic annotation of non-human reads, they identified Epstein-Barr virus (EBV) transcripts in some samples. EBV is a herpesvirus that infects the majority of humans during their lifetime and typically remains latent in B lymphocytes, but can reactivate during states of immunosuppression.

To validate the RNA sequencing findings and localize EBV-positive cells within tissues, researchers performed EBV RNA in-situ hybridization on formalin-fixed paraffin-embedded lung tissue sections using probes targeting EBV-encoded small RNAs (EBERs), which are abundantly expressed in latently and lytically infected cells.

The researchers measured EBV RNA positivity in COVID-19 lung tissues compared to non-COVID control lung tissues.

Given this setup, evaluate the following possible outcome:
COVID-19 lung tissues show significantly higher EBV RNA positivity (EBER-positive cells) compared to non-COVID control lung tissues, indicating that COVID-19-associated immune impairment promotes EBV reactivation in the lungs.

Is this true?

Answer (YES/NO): YES